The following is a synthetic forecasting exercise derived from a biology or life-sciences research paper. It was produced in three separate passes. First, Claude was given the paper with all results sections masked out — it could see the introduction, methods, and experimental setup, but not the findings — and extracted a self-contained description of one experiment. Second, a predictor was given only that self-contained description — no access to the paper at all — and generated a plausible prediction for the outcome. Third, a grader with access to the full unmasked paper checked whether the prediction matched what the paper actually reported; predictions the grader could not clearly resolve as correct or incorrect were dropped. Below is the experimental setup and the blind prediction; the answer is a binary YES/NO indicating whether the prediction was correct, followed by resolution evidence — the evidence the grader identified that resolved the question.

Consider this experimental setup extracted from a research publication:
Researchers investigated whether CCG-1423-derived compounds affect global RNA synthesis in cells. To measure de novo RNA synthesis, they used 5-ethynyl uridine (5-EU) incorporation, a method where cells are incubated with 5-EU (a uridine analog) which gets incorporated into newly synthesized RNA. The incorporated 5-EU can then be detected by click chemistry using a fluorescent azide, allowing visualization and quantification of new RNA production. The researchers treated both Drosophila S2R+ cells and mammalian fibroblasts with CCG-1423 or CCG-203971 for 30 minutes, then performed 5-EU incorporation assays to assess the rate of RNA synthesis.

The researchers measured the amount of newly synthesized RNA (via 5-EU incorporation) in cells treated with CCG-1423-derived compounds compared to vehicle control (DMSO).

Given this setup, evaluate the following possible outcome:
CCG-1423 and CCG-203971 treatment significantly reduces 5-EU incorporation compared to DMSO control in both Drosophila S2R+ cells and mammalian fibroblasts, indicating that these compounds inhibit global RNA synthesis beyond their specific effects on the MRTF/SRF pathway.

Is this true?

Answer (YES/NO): YES